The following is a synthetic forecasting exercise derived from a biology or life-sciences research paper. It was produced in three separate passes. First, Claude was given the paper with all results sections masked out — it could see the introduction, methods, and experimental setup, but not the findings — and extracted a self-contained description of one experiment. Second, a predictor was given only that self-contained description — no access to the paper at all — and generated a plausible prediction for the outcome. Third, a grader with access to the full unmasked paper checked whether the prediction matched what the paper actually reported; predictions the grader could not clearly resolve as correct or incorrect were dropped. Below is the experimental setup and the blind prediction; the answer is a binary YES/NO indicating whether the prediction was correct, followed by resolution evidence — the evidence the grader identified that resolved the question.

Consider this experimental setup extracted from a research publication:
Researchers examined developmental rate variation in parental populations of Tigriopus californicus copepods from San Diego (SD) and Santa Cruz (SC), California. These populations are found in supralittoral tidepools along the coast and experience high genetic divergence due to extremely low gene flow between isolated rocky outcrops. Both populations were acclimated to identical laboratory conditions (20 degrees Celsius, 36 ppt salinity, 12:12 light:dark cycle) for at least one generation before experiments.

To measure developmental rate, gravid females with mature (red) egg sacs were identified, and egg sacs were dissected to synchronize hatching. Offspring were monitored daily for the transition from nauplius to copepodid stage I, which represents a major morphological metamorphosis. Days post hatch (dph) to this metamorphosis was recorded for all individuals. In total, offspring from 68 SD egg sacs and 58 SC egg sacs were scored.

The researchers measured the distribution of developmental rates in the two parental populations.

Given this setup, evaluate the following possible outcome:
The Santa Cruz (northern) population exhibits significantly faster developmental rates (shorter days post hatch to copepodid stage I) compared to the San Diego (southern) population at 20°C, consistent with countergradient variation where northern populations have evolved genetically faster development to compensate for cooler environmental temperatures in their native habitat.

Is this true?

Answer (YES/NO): NO